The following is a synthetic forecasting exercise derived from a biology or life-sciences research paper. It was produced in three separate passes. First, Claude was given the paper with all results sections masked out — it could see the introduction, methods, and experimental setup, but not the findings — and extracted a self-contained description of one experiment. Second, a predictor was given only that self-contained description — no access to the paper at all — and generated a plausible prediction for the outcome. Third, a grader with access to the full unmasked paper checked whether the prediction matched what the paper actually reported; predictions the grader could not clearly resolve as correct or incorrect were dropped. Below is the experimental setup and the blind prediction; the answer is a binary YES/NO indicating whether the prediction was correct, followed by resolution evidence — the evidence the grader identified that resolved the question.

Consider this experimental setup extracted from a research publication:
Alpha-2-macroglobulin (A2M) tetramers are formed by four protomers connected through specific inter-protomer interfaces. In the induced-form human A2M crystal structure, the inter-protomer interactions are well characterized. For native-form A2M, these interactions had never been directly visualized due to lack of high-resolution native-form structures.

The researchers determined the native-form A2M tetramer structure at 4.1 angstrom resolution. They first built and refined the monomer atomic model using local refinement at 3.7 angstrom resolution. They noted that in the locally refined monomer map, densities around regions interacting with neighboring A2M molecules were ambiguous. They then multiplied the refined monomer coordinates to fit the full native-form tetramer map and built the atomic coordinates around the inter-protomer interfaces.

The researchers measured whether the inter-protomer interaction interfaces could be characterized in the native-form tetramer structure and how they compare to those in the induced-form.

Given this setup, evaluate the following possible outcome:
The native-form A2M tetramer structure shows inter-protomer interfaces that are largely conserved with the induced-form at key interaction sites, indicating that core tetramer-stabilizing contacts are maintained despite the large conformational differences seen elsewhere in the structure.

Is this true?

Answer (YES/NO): NO